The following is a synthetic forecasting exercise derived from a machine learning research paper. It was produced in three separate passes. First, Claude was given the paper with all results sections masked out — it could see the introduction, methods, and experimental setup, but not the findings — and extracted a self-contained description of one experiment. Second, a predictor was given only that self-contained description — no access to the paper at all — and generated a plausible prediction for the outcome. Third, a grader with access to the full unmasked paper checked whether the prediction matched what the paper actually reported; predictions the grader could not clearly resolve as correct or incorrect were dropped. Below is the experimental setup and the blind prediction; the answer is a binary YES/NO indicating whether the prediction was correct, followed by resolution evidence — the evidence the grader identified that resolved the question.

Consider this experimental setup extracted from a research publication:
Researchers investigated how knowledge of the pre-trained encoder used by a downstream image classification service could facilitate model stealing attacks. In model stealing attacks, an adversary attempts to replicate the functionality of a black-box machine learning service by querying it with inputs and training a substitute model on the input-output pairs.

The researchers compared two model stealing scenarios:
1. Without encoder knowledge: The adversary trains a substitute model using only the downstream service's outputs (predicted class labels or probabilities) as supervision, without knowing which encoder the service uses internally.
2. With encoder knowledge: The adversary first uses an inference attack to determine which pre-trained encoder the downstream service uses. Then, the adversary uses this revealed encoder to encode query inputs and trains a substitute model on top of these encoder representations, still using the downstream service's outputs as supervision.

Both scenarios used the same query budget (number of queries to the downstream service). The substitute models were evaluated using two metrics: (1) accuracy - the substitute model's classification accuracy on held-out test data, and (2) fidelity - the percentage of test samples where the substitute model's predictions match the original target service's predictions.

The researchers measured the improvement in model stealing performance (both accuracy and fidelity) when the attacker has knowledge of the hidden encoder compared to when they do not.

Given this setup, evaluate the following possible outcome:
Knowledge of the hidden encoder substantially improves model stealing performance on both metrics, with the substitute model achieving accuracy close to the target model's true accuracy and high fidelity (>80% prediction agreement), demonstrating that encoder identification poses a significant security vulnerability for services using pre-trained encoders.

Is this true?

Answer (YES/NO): NO